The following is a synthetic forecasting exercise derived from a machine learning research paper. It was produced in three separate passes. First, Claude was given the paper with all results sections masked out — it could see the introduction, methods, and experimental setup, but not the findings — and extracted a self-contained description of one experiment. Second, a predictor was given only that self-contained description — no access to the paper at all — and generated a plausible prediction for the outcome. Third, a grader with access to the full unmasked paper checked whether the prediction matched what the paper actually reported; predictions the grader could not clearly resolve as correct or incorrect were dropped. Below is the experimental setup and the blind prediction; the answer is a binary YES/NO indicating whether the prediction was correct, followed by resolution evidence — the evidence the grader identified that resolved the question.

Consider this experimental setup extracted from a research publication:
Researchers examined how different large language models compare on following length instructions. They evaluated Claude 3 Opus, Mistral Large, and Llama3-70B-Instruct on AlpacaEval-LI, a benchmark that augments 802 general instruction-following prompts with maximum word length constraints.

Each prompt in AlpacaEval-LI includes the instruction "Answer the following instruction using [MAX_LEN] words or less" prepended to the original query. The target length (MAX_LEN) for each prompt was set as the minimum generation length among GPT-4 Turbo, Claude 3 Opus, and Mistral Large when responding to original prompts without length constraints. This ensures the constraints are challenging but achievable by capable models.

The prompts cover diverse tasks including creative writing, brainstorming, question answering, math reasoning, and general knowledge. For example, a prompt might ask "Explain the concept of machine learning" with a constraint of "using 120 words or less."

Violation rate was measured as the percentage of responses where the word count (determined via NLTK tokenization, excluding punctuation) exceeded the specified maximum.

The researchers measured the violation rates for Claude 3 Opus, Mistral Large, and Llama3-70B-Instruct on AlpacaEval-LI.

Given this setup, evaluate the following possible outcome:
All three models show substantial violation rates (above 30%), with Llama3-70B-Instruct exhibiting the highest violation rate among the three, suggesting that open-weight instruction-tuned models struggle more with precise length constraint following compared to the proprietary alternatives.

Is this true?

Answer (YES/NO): NO